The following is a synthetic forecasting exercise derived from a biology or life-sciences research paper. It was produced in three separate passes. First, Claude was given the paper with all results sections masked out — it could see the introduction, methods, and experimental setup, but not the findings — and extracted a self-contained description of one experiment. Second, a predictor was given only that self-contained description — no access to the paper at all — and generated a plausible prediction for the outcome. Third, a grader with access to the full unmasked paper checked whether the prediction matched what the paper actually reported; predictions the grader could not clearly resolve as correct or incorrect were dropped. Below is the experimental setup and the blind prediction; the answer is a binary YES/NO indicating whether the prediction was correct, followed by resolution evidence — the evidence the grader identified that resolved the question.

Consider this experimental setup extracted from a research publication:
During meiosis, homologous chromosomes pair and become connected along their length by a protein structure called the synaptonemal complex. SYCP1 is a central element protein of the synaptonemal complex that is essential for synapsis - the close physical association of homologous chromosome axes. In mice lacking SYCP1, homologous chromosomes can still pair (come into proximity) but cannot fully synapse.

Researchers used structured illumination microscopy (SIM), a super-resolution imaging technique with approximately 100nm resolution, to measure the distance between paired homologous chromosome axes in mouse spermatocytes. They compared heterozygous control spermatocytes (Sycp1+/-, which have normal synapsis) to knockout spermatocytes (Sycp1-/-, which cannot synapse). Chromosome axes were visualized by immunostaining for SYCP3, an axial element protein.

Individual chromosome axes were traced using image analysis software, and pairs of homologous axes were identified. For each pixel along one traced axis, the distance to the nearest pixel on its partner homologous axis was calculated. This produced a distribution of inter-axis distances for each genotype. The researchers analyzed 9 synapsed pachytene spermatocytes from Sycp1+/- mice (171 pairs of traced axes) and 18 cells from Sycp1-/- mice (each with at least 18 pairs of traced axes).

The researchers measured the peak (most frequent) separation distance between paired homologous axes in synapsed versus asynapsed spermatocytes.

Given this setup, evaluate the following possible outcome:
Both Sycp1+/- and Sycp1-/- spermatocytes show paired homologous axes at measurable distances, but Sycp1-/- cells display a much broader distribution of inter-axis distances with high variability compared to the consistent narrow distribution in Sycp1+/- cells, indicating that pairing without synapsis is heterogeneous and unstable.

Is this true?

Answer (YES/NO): NO